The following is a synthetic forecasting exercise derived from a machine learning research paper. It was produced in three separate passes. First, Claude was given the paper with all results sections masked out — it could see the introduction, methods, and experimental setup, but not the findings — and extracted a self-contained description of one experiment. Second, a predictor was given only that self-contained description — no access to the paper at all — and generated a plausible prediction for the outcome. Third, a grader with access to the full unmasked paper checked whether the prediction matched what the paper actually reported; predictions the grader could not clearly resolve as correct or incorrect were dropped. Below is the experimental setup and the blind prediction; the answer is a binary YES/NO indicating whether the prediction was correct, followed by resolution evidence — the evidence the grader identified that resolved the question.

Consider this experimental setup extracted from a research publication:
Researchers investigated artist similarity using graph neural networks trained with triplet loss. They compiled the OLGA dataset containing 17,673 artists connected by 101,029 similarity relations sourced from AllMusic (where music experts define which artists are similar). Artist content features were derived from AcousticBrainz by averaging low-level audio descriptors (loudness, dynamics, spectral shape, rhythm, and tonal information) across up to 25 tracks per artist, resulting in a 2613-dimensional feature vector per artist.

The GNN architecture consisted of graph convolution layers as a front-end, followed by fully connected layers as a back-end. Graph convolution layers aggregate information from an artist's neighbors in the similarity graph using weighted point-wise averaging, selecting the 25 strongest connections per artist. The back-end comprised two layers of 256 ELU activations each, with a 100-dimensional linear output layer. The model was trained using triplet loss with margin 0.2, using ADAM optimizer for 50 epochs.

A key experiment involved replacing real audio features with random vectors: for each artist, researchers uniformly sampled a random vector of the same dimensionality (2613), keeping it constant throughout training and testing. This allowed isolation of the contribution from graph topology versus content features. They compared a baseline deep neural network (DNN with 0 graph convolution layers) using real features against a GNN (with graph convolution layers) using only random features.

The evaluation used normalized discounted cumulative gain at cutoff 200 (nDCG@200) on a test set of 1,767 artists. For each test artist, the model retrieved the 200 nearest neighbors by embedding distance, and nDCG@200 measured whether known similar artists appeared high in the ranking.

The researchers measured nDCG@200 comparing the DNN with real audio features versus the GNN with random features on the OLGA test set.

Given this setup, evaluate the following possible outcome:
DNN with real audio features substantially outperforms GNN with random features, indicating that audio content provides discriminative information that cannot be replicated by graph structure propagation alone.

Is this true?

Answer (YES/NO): NO